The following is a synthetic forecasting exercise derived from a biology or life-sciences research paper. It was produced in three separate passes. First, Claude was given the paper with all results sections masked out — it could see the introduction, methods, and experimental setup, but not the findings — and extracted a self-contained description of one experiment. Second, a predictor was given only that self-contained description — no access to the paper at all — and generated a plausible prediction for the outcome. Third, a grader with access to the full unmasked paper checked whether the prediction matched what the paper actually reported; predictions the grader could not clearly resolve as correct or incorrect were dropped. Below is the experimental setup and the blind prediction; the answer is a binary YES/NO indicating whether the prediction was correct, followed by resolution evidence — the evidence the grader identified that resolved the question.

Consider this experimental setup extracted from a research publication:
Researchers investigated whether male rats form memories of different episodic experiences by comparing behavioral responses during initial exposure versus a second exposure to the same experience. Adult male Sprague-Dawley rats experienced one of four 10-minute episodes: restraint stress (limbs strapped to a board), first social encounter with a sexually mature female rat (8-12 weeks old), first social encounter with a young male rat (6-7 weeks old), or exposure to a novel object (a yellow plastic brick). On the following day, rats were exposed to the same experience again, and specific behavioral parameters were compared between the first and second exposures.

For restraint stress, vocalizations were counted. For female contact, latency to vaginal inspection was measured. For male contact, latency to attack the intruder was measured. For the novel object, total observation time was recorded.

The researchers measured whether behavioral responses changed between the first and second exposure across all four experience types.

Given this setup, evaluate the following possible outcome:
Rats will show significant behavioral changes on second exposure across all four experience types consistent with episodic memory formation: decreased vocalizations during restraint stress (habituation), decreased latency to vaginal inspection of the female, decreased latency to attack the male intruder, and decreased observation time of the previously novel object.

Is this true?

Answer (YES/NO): YES